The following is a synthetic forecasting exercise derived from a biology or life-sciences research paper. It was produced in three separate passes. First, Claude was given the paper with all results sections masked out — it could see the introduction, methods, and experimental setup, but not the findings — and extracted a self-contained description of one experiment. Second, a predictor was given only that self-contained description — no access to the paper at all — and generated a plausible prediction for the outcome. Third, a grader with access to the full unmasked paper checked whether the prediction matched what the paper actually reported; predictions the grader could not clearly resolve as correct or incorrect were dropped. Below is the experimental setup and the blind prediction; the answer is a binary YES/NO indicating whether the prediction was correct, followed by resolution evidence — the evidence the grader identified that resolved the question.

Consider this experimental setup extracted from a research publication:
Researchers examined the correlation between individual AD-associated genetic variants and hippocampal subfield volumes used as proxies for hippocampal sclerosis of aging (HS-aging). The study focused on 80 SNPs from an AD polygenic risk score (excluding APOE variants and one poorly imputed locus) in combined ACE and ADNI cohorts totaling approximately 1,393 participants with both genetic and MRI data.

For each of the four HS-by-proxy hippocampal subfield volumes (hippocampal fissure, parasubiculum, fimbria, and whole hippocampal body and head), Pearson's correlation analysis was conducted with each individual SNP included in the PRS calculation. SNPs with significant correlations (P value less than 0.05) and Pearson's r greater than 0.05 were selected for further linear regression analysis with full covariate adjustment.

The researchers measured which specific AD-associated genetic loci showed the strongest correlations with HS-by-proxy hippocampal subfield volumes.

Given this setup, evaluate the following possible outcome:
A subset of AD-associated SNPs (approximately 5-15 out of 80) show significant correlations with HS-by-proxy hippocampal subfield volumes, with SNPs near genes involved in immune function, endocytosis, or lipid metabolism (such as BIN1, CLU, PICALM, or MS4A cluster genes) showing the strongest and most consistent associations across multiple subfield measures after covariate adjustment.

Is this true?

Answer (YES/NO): NO